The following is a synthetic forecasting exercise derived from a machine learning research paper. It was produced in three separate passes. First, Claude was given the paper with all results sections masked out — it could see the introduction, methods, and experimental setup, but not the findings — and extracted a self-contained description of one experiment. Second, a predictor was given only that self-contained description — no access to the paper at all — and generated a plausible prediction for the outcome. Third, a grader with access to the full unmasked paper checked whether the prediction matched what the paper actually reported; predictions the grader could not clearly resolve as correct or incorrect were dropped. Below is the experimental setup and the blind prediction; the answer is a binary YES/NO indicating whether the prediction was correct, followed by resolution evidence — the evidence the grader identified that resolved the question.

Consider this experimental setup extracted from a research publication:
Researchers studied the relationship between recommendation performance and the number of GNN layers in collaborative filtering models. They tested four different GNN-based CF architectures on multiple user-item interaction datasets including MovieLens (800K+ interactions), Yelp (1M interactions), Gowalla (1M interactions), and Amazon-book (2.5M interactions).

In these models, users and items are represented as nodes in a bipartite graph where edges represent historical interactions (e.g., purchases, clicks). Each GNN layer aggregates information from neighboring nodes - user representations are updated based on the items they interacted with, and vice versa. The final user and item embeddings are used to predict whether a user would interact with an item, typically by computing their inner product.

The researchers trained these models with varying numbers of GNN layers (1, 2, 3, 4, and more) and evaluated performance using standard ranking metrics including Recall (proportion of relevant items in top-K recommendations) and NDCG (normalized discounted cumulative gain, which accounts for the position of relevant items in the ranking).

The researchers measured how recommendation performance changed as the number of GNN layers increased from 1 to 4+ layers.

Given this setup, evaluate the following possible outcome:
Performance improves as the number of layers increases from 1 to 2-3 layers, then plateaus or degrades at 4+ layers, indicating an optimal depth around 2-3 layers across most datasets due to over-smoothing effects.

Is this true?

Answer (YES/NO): YES